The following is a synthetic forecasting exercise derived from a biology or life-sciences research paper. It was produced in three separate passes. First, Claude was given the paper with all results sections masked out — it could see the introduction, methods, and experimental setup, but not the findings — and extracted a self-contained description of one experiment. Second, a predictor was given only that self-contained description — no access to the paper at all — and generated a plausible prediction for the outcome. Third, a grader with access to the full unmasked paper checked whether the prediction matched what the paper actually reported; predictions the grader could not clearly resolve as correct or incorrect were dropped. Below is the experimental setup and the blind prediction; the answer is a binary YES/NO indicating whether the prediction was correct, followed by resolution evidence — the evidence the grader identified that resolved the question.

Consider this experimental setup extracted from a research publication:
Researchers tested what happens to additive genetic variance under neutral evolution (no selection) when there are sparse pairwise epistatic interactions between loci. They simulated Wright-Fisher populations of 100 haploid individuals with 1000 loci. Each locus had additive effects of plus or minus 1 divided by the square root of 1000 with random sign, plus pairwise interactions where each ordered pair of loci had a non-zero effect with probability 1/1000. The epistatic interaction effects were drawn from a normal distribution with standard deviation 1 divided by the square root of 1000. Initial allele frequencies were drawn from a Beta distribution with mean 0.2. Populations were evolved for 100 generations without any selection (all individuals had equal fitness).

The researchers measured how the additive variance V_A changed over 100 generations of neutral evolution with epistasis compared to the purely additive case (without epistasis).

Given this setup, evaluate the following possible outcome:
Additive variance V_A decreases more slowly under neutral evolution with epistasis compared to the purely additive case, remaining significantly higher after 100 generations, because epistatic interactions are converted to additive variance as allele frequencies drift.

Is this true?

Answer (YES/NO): YES